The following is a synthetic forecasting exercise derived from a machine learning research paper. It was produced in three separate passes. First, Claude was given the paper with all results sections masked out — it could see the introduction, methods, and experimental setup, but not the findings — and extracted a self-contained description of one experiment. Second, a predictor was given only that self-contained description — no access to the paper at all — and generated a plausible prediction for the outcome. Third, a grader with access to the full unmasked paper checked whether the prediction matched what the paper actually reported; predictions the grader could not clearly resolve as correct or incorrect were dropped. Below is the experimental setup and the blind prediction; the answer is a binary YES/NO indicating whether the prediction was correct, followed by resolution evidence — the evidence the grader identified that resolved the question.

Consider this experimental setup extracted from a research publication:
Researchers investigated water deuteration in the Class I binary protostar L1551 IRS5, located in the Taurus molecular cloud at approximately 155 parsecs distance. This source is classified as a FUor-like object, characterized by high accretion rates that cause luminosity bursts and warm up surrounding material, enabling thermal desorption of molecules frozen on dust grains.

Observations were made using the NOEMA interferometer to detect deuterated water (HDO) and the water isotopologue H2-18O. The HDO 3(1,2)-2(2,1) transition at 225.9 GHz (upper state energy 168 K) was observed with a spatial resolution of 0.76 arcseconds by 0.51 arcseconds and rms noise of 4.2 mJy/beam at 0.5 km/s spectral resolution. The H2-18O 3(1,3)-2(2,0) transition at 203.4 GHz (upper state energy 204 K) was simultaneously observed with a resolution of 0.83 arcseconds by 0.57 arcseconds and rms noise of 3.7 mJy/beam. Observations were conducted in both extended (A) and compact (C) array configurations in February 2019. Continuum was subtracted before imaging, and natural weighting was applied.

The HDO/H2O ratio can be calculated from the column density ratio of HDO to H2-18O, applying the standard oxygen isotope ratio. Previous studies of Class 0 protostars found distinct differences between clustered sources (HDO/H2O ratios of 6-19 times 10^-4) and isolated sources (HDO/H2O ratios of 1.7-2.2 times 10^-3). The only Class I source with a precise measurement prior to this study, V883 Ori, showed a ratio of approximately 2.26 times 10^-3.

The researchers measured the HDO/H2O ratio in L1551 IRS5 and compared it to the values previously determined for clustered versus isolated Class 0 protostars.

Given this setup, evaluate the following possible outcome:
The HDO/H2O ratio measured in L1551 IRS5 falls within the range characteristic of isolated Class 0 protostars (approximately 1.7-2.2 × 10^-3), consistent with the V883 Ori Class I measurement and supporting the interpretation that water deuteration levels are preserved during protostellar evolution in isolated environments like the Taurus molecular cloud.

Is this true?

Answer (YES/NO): YES